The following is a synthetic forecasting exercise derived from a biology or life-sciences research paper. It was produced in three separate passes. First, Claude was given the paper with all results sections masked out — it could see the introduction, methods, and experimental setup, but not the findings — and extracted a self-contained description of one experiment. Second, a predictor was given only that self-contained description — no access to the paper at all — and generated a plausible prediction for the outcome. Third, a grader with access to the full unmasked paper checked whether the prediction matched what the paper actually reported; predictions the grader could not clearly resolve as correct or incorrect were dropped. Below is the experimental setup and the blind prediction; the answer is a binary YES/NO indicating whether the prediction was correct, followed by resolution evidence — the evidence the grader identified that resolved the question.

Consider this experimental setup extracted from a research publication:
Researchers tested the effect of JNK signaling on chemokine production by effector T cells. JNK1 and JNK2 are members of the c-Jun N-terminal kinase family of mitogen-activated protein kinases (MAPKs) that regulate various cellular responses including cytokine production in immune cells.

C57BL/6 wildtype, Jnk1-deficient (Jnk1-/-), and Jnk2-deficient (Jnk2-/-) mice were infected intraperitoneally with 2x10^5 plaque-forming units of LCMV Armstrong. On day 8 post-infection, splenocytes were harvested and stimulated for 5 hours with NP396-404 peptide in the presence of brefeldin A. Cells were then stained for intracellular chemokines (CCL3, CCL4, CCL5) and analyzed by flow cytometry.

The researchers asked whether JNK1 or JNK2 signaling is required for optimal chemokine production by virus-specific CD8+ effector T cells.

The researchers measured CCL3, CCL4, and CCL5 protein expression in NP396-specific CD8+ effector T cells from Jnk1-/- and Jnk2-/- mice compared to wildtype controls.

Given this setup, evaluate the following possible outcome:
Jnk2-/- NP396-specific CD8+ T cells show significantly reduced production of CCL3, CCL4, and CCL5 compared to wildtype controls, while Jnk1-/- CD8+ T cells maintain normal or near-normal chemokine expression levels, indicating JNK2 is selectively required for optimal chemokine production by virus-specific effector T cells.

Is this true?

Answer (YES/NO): NO